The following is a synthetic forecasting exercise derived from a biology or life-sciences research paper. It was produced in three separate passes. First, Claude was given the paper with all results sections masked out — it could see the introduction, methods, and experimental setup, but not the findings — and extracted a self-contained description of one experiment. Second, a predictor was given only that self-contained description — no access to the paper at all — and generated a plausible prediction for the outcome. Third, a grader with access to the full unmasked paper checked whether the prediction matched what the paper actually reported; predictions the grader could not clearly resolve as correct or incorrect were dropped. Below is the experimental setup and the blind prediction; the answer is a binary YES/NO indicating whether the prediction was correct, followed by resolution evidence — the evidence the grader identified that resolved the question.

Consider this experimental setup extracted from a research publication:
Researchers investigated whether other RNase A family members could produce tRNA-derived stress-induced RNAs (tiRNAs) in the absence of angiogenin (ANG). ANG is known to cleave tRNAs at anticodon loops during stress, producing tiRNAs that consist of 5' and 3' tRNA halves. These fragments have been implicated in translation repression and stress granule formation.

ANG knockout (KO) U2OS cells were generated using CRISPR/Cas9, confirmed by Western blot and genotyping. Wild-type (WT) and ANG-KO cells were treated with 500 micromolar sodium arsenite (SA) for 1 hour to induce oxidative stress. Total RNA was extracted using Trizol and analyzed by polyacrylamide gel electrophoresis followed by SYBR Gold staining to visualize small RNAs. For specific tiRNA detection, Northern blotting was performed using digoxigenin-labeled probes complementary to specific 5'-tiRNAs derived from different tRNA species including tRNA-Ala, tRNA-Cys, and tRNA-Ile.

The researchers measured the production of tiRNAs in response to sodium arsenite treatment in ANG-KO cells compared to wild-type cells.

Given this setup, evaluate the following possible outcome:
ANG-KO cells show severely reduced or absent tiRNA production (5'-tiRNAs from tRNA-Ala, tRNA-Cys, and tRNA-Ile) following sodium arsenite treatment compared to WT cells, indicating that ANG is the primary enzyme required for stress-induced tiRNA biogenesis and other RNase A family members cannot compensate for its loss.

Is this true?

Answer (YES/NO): NO